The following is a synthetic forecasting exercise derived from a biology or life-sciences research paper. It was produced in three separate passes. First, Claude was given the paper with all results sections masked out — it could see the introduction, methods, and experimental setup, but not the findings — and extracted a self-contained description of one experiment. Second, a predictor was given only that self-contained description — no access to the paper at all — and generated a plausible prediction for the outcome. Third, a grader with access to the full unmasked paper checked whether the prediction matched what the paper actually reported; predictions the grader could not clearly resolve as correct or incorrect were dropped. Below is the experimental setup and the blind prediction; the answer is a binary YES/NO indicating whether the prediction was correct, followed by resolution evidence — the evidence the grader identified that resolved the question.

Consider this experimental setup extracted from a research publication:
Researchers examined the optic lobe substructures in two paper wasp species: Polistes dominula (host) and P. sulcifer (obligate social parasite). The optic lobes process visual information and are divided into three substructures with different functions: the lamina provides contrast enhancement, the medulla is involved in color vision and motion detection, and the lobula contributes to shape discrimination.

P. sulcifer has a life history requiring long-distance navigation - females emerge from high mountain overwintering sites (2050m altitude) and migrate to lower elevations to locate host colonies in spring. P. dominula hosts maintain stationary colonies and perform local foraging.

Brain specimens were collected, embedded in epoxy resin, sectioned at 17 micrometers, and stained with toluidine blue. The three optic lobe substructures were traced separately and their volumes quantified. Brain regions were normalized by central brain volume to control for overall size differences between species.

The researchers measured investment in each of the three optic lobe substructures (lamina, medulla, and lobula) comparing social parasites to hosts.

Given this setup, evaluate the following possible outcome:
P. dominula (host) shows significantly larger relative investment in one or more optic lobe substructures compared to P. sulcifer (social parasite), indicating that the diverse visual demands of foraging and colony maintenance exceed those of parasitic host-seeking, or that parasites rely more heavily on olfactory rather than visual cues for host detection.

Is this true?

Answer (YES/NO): NO